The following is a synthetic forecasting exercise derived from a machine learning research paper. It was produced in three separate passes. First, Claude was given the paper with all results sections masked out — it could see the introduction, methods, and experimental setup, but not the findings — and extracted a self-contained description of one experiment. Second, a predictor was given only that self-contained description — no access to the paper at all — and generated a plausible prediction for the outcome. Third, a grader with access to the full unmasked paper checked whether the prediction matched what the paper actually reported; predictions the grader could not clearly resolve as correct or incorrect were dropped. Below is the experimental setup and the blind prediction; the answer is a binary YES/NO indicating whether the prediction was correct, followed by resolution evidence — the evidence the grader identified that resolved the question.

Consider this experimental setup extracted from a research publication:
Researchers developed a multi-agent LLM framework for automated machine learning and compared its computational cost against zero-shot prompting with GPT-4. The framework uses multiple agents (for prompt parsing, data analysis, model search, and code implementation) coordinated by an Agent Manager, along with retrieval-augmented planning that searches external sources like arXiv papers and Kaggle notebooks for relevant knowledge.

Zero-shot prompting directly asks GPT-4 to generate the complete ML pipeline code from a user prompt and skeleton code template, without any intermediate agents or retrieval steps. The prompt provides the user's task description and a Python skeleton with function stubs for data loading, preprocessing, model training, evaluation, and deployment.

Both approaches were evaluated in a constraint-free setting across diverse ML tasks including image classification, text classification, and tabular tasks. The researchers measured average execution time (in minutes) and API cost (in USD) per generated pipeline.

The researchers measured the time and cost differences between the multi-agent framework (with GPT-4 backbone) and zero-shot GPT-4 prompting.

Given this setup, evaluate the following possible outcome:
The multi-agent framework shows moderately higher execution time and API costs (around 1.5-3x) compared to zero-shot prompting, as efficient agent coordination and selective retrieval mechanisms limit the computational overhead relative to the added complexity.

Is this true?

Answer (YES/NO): NO